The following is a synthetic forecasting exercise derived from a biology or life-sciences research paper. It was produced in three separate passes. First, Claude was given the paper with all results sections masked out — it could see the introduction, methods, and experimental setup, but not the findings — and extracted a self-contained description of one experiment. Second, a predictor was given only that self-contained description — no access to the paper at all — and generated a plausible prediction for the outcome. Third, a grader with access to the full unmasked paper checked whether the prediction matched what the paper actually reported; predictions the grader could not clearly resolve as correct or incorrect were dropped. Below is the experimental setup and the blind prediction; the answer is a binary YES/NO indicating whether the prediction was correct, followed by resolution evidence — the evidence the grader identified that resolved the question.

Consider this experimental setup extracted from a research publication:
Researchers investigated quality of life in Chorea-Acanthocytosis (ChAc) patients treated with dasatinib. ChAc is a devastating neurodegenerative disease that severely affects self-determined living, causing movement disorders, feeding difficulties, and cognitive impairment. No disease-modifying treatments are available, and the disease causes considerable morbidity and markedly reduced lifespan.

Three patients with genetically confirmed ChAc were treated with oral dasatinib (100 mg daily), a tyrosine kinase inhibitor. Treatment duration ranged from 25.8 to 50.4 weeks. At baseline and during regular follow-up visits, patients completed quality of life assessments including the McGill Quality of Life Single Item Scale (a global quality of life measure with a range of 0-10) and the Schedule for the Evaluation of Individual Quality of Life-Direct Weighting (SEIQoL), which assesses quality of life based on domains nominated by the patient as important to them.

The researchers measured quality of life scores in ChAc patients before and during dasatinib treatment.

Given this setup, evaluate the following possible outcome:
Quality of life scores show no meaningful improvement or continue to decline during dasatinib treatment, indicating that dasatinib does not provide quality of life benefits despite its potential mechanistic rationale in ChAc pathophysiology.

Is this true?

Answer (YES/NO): NO